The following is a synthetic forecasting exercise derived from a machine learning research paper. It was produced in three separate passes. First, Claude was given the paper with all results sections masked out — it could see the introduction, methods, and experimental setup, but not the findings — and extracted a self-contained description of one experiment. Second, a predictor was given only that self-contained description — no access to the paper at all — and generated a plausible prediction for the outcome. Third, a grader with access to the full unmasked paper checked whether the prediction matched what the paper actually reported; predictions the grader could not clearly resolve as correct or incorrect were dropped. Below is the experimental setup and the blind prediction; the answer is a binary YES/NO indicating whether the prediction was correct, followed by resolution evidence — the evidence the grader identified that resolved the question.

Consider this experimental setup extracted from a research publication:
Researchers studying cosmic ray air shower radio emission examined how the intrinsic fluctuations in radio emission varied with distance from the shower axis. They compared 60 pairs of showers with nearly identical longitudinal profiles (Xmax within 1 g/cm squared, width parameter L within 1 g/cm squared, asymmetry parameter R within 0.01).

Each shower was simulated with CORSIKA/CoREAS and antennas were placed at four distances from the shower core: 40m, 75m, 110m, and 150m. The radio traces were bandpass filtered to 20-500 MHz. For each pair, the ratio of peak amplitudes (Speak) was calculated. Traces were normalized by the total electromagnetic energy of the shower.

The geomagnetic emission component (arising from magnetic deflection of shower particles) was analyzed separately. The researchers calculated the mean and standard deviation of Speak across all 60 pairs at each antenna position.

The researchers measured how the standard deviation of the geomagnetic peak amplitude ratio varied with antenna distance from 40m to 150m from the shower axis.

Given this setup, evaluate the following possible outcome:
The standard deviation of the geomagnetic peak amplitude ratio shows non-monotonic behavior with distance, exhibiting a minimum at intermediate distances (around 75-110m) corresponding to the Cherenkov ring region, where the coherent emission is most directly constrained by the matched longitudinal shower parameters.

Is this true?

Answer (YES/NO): NO